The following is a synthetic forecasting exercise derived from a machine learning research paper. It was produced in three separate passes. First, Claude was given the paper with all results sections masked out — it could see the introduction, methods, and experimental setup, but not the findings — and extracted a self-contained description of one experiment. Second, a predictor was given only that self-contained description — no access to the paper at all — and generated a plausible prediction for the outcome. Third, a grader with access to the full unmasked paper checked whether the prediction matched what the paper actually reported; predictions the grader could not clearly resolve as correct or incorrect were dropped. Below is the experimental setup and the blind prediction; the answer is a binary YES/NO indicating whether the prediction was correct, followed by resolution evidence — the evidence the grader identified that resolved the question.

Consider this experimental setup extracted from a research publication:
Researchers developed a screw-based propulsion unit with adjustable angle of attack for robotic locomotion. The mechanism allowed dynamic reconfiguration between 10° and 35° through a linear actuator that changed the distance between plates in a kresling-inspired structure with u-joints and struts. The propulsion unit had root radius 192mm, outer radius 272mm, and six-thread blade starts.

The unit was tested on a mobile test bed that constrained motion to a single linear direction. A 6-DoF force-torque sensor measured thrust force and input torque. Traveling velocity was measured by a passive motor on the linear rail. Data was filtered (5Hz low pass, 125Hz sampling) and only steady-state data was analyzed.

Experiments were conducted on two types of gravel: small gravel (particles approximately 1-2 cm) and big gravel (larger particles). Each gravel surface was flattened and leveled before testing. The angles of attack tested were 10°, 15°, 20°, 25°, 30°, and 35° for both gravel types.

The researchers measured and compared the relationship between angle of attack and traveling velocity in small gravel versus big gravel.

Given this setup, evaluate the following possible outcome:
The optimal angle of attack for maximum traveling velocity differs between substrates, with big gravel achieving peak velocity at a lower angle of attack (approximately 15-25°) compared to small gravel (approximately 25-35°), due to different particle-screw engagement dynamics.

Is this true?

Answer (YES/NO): NO